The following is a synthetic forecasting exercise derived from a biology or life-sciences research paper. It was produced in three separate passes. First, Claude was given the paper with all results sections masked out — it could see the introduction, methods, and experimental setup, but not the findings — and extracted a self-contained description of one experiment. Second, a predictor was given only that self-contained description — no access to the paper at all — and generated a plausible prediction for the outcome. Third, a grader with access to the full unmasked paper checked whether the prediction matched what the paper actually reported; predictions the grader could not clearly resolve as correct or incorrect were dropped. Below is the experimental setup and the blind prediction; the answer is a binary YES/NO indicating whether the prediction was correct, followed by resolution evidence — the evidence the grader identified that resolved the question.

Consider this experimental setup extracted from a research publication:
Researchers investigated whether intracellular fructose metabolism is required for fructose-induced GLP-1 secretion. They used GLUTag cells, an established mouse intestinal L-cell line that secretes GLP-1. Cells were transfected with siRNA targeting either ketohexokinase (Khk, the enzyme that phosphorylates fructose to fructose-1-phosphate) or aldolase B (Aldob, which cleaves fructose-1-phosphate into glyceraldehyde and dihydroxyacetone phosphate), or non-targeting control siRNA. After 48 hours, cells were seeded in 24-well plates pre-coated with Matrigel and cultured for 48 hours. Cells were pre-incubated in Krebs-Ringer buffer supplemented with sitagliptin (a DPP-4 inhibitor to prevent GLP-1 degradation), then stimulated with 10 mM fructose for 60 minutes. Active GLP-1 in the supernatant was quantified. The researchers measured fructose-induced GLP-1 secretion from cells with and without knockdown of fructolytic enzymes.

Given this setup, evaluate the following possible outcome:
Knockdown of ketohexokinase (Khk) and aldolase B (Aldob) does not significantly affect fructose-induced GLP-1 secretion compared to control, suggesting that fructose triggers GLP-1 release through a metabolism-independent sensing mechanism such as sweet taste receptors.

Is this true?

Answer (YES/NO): NO